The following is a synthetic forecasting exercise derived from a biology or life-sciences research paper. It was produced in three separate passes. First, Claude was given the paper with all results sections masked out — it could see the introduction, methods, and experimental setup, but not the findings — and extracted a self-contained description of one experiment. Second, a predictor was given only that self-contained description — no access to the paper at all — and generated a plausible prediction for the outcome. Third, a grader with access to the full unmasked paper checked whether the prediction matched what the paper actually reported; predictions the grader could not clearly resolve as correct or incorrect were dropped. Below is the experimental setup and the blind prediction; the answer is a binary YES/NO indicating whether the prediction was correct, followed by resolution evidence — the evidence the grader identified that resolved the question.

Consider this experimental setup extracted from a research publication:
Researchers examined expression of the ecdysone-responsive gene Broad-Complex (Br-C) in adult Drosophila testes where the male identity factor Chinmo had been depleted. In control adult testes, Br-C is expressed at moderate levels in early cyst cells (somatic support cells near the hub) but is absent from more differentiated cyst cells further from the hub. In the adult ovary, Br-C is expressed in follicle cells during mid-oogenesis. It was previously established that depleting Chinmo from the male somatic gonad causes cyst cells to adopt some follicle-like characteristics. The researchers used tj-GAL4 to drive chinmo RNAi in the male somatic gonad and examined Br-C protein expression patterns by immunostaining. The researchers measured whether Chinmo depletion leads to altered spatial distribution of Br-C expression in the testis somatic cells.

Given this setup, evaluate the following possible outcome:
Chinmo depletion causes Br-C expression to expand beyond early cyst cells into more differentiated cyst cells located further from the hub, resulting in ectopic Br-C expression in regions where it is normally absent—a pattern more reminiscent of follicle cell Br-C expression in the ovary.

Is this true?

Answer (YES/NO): YES